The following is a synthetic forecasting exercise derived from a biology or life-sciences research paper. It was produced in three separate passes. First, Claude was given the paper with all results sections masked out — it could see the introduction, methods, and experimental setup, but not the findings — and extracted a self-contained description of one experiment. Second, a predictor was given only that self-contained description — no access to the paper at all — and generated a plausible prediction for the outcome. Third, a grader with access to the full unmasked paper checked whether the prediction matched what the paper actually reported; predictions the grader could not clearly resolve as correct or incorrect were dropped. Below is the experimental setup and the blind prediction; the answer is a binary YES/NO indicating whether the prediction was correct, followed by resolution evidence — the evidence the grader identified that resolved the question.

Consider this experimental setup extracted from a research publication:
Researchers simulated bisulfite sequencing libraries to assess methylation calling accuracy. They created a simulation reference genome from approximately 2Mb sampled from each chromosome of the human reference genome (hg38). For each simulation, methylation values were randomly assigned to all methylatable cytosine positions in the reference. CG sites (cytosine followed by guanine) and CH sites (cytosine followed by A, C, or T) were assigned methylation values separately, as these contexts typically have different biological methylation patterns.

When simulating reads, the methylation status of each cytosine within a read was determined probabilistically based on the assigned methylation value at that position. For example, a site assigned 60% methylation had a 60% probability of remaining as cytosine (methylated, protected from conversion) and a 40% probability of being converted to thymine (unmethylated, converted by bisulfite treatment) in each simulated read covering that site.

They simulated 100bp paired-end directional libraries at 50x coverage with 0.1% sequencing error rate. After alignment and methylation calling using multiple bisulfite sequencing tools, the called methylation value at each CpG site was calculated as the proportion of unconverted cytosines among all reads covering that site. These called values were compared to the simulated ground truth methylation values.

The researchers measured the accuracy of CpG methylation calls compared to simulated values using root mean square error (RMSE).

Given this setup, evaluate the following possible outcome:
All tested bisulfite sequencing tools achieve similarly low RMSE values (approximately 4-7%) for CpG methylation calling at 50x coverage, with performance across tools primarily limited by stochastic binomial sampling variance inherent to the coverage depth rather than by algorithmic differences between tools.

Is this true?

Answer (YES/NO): NO